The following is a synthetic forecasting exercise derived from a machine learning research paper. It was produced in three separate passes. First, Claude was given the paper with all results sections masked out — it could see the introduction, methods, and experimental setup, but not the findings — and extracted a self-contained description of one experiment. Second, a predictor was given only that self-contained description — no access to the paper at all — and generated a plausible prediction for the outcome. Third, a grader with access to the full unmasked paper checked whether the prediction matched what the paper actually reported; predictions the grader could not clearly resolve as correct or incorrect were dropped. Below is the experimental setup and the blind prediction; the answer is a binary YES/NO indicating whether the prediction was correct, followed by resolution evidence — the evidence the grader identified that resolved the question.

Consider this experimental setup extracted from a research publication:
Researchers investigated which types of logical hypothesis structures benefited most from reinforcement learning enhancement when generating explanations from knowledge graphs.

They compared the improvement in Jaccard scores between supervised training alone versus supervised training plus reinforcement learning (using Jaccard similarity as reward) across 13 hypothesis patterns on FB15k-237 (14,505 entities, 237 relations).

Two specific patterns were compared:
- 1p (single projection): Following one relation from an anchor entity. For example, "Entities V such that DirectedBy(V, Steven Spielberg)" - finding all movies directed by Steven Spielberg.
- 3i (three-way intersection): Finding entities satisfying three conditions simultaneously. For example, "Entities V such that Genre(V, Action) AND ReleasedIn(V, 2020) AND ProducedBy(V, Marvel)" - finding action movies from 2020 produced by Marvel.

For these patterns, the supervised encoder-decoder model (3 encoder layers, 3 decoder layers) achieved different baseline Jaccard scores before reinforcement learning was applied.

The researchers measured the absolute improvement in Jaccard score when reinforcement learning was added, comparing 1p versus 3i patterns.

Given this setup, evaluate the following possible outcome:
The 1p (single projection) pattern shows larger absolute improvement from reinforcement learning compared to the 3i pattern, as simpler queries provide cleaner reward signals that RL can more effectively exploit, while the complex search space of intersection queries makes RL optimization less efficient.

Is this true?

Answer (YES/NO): YES